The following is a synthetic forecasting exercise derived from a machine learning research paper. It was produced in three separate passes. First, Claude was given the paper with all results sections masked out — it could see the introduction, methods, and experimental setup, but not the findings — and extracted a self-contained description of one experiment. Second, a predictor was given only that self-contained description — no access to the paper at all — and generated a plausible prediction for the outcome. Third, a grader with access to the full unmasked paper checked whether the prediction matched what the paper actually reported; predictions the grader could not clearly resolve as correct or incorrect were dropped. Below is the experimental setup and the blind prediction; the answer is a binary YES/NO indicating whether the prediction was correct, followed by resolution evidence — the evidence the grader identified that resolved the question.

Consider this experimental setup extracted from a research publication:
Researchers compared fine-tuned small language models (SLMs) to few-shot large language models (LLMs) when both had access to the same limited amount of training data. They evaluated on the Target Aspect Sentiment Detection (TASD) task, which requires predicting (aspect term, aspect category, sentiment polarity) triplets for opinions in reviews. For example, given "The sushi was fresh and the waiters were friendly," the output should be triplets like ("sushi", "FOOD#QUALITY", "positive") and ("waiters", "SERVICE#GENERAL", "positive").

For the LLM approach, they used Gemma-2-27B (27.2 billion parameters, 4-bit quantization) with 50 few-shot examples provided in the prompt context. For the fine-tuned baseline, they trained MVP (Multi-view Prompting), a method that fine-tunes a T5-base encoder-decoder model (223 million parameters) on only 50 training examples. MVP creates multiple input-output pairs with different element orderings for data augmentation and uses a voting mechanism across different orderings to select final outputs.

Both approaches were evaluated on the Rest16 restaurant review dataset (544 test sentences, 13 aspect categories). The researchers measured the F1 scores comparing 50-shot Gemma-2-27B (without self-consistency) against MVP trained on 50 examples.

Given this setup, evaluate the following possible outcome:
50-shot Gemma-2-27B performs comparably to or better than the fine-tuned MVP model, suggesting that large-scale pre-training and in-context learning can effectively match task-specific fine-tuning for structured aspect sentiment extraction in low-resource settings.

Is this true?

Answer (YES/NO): YES